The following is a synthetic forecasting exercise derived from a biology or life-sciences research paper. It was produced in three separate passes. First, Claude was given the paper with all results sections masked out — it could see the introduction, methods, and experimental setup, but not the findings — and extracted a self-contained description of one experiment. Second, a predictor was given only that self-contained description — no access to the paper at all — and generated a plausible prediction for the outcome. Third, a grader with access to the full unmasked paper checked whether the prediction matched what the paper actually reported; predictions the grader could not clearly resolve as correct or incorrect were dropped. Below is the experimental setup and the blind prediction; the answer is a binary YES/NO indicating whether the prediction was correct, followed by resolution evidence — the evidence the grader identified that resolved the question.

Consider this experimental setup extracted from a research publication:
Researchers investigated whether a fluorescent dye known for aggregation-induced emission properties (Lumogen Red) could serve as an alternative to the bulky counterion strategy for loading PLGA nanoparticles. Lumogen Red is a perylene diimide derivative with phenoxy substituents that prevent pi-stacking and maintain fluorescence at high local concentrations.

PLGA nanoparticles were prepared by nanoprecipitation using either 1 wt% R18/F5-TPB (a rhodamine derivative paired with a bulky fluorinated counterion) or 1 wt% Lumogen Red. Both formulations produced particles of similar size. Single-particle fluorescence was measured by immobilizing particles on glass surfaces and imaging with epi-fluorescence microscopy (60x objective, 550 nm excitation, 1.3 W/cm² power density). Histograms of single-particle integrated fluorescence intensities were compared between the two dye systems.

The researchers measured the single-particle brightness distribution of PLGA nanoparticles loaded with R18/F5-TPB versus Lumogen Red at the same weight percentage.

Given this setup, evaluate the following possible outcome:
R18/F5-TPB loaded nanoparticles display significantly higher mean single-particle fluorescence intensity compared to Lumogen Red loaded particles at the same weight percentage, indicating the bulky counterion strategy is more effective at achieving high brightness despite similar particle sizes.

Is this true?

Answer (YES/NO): YES